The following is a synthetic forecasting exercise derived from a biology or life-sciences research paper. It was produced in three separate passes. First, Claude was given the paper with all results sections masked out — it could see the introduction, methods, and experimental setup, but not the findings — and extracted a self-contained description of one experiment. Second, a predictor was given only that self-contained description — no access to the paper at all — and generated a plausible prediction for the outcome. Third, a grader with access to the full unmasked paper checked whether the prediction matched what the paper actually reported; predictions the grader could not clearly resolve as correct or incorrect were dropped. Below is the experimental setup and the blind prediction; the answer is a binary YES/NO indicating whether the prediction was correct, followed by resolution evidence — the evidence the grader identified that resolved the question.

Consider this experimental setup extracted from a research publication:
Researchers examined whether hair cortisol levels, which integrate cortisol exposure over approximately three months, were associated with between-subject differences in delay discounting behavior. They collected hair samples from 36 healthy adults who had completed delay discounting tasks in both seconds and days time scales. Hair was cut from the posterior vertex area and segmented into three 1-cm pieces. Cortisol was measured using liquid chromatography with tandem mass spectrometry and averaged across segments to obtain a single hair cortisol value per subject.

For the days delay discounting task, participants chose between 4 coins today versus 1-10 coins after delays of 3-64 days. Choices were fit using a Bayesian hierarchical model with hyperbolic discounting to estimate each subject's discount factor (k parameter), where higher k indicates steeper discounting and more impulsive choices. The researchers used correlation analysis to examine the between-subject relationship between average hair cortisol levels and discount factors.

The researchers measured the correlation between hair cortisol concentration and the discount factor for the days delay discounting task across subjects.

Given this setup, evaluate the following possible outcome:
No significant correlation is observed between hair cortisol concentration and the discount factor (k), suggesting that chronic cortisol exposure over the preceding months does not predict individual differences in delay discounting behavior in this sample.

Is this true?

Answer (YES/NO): YES